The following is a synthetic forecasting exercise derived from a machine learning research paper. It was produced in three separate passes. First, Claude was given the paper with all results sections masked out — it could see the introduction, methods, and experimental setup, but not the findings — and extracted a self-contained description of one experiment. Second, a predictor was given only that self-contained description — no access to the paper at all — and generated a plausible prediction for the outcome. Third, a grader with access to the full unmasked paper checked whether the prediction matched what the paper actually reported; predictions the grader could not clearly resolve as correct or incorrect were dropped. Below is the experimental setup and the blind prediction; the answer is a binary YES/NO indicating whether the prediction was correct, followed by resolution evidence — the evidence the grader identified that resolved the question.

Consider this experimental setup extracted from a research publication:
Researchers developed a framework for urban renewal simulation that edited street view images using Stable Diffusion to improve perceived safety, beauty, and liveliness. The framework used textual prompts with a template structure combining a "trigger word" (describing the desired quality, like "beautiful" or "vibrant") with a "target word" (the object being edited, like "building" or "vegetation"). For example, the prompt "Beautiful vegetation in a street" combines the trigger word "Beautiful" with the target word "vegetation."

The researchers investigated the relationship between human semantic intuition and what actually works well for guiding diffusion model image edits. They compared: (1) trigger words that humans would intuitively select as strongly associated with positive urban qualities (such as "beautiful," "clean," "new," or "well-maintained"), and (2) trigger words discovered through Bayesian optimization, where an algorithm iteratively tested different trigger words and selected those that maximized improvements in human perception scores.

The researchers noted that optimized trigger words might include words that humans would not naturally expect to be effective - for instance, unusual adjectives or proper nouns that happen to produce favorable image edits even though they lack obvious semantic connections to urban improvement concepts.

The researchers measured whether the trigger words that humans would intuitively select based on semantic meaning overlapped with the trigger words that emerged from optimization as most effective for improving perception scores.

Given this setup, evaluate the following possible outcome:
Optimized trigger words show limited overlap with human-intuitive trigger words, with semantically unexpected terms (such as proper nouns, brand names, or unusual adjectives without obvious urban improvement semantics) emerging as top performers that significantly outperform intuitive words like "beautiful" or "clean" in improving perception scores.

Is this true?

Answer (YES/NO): YES